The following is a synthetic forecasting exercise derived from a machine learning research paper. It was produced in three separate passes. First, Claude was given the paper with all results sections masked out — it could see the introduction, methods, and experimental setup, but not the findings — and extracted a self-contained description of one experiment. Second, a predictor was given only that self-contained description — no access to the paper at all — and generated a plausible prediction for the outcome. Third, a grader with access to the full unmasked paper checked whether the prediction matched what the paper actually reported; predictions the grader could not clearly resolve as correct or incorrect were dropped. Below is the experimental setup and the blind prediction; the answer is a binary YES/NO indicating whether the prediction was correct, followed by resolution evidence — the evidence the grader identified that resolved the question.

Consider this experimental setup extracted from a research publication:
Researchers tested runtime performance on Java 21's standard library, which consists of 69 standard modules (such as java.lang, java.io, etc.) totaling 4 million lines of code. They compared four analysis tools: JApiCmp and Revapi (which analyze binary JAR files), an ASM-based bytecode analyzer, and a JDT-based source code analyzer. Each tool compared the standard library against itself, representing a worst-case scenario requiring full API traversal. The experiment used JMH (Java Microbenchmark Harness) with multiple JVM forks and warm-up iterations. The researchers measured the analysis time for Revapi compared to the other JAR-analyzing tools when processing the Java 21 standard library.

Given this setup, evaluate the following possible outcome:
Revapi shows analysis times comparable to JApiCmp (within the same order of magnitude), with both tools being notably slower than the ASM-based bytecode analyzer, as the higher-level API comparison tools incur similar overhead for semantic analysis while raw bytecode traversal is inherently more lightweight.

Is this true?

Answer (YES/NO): NO